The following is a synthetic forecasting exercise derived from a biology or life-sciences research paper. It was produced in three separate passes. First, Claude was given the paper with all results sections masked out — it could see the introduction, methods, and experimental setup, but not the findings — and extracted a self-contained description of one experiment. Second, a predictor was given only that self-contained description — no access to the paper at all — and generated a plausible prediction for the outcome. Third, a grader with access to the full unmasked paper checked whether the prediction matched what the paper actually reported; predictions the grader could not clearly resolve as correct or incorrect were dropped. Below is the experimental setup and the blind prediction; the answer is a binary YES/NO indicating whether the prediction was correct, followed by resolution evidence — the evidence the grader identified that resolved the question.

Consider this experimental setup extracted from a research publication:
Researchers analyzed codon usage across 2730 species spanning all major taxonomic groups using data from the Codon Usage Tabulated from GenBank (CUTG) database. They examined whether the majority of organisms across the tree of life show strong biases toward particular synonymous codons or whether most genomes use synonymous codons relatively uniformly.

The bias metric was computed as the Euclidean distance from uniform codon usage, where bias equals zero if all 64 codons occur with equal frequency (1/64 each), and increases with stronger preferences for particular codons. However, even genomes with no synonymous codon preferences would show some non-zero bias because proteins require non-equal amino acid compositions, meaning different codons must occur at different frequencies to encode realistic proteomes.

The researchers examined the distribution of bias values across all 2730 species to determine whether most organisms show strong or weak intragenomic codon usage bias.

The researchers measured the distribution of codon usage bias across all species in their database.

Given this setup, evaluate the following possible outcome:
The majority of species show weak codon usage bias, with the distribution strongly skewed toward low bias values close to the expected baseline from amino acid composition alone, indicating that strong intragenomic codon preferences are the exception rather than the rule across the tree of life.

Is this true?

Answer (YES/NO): YES